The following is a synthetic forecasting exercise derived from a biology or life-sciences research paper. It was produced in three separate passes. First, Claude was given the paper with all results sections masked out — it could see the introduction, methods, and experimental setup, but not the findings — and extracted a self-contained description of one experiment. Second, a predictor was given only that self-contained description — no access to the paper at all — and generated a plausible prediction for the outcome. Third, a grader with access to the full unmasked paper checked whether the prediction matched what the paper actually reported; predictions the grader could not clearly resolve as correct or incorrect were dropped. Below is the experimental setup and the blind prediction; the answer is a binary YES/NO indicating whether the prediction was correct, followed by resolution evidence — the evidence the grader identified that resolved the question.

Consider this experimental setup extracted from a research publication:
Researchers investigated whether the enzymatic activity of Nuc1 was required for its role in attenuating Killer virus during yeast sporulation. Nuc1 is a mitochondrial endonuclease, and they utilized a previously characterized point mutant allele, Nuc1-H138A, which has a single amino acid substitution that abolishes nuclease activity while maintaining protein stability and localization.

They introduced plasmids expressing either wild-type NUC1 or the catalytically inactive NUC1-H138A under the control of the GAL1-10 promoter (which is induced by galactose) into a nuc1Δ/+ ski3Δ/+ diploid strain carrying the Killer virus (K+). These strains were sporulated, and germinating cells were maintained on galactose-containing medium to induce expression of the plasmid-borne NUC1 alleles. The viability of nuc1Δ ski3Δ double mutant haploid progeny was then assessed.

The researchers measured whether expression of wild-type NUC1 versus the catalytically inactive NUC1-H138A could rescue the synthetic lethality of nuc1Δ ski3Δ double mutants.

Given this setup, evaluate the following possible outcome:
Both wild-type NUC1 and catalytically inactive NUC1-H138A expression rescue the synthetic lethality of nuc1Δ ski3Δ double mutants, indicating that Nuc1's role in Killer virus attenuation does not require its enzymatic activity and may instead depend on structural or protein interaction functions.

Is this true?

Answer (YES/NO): NO